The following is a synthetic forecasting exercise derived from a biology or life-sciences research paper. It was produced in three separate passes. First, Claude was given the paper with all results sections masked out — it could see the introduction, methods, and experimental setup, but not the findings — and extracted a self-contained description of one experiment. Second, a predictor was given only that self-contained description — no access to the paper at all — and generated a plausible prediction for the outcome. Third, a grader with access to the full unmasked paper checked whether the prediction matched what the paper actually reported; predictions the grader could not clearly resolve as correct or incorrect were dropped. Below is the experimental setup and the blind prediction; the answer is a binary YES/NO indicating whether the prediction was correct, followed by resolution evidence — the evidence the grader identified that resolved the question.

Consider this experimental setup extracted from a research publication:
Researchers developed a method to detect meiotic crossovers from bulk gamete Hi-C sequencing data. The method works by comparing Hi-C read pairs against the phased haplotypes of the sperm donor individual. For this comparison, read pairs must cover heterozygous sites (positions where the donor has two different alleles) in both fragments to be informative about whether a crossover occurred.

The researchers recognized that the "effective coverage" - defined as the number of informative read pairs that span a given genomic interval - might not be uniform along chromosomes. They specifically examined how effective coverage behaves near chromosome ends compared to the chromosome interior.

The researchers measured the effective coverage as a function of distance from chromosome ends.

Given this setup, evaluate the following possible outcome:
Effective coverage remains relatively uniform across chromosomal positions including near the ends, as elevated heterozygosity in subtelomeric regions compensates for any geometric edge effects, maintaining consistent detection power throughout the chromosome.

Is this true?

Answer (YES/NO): NO